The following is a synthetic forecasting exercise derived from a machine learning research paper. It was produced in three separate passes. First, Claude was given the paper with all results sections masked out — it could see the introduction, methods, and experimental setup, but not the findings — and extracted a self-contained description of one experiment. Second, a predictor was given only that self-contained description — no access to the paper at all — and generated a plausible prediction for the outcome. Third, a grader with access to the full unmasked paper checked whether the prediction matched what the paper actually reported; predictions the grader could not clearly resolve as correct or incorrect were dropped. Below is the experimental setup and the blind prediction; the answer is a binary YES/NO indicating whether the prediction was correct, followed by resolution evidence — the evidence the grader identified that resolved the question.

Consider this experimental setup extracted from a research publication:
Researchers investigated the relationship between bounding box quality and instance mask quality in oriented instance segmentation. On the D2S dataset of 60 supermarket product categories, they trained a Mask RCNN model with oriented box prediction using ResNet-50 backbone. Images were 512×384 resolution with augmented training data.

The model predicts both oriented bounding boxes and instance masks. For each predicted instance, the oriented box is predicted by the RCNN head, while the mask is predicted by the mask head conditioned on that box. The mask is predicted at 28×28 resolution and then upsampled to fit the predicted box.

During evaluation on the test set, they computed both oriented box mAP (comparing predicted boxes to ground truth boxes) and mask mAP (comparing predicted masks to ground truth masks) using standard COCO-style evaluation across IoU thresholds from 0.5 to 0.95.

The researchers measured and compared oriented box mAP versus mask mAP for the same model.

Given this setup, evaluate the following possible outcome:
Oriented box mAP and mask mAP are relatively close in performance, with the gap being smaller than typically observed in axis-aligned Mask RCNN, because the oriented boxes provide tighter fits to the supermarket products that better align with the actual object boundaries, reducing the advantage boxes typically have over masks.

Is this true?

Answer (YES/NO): NO